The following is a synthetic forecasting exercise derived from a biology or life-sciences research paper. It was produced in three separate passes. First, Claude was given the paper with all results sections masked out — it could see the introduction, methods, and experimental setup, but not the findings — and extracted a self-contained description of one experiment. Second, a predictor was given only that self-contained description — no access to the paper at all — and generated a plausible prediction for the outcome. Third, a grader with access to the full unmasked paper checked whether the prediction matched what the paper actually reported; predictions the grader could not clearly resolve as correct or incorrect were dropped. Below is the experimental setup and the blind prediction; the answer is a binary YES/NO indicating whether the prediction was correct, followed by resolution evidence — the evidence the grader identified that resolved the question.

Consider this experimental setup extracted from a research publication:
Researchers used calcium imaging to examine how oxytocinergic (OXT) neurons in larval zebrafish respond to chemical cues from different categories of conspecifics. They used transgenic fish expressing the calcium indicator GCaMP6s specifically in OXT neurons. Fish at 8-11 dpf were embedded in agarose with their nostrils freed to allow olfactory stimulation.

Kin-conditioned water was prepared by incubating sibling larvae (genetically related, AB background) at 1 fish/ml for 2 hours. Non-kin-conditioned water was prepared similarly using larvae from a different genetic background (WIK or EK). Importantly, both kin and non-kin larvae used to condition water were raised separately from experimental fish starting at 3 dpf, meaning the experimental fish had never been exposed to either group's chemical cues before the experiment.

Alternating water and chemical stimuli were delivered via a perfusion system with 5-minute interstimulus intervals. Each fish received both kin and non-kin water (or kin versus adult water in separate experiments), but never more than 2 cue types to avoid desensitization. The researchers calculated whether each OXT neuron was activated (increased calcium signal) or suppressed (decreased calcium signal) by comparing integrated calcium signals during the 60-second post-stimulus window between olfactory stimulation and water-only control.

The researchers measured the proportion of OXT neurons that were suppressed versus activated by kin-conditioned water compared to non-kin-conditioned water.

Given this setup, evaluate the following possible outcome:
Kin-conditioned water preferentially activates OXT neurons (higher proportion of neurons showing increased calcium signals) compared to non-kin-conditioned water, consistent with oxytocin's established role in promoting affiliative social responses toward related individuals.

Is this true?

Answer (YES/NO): NO